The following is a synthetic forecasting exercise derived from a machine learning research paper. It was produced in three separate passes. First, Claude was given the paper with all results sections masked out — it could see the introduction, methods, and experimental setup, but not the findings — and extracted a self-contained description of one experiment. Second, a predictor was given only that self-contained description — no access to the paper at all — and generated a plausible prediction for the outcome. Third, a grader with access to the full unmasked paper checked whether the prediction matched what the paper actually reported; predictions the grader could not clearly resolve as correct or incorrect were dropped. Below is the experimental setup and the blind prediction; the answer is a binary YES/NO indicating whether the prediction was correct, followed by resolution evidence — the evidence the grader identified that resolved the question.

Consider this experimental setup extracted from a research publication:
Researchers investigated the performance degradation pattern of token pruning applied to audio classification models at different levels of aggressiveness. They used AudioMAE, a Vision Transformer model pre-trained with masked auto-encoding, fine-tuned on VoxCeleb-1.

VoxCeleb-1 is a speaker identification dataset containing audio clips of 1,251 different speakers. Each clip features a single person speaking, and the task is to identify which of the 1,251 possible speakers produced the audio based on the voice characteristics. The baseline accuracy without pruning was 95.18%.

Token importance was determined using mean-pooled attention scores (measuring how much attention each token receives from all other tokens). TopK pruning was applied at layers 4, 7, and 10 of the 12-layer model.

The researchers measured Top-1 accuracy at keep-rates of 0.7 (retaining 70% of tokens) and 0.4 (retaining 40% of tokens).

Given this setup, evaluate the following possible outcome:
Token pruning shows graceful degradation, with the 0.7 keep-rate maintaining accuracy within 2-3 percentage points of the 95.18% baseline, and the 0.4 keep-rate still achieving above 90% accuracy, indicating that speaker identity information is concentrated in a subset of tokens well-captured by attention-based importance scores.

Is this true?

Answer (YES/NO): NO